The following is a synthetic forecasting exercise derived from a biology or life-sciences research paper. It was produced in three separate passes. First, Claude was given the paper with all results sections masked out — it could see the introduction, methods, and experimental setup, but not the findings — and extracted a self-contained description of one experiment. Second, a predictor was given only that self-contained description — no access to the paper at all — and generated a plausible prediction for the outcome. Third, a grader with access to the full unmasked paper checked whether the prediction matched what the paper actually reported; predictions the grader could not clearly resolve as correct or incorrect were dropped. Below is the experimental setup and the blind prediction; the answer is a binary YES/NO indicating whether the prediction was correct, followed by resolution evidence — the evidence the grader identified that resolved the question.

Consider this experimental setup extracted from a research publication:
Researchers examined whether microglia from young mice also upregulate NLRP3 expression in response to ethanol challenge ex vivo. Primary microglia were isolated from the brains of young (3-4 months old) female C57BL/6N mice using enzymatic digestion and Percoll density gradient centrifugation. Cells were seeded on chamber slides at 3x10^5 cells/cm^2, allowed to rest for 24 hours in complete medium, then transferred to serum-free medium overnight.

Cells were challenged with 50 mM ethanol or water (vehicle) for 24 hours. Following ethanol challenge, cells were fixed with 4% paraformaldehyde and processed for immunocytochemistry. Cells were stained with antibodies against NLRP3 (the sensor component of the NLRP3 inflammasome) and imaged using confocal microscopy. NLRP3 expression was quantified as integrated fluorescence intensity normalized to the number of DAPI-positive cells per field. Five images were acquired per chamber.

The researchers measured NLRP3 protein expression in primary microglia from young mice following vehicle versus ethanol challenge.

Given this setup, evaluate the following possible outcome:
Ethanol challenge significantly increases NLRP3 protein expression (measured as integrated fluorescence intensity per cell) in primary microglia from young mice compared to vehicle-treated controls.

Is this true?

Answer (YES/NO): NO